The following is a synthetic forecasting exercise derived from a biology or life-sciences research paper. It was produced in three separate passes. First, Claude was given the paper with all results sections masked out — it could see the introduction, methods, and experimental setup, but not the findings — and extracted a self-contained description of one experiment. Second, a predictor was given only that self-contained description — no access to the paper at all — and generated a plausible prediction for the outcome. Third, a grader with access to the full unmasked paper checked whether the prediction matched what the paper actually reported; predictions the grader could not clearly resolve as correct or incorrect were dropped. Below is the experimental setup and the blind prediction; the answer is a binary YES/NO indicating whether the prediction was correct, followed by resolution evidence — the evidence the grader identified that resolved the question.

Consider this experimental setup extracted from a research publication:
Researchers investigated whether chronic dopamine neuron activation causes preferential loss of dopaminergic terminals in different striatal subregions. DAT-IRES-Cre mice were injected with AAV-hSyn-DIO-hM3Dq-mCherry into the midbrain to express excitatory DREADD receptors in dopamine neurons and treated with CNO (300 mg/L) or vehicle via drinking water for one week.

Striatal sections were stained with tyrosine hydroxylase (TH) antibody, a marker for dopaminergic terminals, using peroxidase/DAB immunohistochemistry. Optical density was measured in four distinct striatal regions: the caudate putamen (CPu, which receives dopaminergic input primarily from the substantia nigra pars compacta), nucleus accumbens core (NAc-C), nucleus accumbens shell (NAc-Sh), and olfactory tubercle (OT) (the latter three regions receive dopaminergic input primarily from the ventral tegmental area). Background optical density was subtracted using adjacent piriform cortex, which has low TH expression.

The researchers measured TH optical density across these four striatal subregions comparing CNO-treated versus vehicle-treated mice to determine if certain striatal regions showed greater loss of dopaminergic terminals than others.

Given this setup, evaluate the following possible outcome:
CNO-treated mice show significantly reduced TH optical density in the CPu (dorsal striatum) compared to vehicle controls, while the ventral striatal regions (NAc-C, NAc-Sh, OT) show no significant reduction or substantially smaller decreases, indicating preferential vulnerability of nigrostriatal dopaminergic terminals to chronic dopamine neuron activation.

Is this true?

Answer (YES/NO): NO